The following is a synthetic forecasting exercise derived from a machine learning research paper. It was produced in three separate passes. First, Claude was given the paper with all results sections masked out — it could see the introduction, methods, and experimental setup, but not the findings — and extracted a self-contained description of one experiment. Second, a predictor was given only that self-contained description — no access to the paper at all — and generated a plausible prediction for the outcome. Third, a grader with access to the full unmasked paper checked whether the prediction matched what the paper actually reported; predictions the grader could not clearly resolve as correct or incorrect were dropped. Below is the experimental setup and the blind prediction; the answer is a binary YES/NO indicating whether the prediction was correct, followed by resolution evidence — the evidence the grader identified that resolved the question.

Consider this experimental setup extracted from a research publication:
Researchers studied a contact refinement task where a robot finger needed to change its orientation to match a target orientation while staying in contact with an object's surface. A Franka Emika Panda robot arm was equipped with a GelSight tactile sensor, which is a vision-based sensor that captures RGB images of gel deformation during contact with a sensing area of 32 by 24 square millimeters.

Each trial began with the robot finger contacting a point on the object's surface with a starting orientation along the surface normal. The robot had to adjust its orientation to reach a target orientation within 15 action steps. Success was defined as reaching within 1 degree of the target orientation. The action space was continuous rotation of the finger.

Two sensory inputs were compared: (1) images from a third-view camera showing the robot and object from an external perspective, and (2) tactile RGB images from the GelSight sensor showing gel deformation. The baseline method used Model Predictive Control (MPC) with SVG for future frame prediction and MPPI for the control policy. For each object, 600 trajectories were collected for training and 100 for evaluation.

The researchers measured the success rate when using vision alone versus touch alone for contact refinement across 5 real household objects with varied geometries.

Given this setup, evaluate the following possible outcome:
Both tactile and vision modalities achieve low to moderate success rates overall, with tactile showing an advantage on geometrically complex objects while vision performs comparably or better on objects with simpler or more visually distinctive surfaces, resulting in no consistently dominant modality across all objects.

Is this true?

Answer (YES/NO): NO